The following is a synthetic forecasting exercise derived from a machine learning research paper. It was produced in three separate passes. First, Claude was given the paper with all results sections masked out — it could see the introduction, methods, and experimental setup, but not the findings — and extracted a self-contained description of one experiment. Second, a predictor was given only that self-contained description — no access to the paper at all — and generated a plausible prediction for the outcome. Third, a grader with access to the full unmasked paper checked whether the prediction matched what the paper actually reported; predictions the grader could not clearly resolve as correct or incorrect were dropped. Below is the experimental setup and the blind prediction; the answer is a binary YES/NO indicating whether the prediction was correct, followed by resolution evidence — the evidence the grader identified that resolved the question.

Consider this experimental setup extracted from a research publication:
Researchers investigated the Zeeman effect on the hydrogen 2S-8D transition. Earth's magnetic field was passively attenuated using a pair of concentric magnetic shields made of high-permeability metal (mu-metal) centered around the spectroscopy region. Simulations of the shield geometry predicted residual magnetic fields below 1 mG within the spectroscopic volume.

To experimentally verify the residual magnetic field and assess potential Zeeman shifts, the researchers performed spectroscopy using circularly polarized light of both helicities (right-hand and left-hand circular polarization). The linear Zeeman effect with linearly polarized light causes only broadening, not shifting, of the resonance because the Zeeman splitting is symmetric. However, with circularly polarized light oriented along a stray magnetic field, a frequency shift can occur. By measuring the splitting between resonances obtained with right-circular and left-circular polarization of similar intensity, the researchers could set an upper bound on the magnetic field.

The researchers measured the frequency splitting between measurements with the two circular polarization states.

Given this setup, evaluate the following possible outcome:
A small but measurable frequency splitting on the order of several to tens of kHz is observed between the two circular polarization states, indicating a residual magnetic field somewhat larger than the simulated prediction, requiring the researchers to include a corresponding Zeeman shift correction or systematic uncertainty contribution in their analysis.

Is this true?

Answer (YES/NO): NO